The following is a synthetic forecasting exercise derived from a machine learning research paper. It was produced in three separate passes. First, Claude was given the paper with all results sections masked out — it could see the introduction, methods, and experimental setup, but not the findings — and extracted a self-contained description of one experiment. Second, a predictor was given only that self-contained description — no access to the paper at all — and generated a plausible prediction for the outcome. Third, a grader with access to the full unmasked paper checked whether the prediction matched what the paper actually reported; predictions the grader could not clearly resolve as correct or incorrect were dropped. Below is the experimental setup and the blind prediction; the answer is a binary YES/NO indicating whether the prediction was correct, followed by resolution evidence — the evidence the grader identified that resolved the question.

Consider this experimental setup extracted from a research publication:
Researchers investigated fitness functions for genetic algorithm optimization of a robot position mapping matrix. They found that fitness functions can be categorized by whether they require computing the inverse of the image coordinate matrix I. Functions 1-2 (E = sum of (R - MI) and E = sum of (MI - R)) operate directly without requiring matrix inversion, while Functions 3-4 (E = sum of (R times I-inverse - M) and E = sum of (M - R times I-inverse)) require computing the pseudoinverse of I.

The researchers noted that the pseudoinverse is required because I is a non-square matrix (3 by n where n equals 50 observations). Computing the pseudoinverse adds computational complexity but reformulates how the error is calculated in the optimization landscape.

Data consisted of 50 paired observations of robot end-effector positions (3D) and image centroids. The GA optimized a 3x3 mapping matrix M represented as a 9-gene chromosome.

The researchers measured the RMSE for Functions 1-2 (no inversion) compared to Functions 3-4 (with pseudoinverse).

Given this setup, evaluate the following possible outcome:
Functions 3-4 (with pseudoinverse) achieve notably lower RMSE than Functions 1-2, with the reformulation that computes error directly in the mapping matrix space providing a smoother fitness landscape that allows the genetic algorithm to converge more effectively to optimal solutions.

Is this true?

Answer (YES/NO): YES